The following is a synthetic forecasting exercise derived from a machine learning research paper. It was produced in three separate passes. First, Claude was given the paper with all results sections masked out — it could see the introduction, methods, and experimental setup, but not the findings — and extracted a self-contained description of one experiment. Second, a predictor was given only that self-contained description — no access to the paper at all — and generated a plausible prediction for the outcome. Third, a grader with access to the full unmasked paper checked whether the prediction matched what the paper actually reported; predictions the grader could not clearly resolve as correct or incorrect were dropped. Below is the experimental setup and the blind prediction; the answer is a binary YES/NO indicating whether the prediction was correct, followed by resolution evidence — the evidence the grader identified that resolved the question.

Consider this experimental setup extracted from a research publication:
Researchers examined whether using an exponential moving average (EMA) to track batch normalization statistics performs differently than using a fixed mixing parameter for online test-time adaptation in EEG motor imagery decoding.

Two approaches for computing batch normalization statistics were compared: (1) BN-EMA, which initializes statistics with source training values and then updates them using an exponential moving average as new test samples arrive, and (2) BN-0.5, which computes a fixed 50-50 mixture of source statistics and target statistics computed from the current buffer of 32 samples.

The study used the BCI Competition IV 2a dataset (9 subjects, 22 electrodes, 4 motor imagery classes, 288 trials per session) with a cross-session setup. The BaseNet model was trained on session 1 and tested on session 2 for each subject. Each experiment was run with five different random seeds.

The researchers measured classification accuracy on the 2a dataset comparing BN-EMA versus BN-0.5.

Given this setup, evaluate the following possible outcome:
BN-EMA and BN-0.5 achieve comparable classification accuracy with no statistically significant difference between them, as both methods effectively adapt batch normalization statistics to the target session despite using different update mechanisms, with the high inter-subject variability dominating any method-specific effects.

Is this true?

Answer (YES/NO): YES